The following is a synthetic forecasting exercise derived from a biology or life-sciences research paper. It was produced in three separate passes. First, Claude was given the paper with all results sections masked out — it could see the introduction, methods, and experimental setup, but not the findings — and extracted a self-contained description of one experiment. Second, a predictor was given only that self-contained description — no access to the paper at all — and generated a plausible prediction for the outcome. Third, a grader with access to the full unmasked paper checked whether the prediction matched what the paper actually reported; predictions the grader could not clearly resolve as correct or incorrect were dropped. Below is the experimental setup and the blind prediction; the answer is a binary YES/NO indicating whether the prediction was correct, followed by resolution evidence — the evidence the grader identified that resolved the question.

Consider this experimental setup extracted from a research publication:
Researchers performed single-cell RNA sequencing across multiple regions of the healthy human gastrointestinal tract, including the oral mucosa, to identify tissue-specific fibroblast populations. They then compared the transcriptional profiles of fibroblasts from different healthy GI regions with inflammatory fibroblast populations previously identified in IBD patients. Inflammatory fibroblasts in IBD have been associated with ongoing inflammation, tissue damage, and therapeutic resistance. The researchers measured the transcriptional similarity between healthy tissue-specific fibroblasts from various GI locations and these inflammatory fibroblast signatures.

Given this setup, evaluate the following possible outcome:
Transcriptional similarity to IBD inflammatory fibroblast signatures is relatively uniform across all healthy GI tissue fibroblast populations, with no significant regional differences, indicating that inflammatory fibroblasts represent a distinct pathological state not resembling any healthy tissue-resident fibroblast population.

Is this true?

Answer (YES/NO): NO